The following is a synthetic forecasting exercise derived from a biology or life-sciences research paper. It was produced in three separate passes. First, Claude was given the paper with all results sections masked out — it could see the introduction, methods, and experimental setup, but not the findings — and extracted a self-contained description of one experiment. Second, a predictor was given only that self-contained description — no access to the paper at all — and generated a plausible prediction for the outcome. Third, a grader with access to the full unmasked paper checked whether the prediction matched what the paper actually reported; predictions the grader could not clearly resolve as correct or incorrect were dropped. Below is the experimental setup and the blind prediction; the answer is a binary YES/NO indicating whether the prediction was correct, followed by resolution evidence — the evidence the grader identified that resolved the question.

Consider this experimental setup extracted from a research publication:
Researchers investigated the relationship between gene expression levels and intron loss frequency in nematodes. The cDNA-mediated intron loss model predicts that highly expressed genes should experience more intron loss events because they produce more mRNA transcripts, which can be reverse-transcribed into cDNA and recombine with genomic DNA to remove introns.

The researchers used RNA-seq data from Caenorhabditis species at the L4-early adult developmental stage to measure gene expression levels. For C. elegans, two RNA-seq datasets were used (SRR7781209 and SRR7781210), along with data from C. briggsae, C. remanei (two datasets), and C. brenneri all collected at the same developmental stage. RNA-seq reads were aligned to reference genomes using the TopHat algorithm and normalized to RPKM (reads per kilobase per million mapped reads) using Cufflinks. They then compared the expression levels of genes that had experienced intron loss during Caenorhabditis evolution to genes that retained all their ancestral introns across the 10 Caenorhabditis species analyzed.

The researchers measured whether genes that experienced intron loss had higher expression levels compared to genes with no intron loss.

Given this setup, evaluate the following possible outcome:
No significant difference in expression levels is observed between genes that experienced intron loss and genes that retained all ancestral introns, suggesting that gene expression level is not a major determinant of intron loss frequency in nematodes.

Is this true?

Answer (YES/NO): NO